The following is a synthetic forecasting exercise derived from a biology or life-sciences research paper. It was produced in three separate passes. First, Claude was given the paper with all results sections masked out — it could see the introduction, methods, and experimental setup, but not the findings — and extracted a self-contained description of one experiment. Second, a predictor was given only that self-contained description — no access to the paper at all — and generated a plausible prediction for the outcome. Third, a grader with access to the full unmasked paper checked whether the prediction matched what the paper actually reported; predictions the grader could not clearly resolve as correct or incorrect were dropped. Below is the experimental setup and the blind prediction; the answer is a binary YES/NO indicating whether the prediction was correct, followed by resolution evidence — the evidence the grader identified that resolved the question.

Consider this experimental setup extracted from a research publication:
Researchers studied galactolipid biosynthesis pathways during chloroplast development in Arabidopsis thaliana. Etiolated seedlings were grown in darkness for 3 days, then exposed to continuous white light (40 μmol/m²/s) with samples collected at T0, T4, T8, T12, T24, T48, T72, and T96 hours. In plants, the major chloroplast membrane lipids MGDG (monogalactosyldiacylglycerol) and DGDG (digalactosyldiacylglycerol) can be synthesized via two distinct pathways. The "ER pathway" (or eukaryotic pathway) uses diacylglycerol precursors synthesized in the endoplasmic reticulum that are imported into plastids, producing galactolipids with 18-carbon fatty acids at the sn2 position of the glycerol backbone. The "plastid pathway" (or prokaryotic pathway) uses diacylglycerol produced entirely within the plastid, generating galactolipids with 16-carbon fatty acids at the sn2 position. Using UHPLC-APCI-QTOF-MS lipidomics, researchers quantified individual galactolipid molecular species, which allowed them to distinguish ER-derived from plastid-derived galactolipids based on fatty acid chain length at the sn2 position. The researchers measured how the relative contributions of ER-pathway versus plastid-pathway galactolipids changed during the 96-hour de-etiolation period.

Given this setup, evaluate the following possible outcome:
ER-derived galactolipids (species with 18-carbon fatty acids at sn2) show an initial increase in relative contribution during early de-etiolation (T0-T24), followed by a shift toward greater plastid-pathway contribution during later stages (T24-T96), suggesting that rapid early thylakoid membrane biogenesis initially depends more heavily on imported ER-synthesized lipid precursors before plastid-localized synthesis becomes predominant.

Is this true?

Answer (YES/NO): YES